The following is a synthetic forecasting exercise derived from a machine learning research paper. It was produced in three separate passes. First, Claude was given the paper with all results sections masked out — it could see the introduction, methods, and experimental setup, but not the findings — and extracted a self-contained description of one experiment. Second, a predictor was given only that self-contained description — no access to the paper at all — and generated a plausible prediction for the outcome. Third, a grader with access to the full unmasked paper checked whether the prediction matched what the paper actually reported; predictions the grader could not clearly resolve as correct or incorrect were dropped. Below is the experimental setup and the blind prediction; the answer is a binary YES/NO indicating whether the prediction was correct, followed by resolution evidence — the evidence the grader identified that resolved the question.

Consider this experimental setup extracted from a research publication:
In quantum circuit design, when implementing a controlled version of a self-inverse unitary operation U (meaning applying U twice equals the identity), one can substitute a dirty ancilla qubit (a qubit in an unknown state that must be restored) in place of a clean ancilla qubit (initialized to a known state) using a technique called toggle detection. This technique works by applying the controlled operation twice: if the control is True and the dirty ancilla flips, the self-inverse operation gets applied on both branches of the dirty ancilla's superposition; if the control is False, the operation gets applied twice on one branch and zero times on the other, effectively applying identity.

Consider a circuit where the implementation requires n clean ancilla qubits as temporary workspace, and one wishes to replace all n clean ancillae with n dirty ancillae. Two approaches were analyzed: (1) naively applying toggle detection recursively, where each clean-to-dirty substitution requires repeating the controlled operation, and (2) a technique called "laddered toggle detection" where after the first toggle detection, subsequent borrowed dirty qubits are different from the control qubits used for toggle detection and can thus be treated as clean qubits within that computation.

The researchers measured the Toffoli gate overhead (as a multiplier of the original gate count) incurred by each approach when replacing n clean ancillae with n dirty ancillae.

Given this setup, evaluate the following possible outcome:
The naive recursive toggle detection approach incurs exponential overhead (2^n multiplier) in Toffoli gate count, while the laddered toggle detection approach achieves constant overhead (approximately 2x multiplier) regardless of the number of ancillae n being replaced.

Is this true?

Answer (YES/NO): YES